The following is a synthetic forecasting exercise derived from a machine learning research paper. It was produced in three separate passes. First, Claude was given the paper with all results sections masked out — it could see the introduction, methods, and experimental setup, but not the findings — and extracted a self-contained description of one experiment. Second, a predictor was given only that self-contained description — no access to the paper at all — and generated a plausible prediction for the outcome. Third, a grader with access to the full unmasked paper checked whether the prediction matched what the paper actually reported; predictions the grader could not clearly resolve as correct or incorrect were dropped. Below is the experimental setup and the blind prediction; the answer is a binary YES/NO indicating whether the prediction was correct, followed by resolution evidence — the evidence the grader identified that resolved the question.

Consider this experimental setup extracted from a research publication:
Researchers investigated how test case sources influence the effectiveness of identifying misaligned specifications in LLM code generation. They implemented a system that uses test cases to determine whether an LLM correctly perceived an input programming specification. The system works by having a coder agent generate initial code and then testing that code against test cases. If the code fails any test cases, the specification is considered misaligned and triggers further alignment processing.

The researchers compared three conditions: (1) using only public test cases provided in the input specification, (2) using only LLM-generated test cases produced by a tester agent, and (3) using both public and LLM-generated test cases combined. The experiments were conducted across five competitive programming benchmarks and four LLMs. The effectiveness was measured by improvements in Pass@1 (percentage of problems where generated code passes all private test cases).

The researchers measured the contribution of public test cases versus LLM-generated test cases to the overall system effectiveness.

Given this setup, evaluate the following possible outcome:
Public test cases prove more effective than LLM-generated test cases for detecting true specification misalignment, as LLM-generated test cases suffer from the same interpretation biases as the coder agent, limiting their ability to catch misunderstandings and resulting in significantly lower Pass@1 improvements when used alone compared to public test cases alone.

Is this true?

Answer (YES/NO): NO